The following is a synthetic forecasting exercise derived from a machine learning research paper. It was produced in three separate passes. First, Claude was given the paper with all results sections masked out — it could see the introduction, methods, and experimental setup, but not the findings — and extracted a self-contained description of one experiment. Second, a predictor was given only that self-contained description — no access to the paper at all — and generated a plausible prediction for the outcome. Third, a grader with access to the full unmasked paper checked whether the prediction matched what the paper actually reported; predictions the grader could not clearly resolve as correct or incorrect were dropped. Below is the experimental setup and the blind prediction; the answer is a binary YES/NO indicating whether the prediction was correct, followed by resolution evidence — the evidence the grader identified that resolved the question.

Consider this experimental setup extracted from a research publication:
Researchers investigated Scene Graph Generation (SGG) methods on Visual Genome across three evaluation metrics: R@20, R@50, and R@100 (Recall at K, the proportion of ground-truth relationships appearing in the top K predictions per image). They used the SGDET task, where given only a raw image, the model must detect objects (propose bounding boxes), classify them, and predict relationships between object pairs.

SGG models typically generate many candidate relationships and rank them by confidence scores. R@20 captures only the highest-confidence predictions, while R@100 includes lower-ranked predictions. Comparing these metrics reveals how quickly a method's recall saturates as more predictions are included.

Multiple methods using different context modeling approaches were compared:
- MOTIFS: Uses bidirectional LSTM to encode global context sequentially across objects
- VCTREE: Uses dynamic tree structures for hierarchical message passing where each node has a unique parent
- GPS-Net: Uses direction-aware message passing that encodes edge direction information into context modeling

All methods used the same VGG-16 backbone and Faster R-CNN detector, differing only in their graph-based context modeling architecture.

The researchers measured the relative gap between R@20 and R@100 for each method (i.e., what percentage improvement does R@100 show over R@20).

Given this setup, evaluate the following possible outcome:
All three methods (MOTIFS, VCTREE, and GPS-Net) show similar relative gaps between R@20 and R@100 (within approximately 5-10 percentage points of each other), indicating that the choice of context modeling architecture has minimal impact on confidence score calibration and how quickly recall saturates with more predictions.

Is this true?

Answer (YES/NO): YES